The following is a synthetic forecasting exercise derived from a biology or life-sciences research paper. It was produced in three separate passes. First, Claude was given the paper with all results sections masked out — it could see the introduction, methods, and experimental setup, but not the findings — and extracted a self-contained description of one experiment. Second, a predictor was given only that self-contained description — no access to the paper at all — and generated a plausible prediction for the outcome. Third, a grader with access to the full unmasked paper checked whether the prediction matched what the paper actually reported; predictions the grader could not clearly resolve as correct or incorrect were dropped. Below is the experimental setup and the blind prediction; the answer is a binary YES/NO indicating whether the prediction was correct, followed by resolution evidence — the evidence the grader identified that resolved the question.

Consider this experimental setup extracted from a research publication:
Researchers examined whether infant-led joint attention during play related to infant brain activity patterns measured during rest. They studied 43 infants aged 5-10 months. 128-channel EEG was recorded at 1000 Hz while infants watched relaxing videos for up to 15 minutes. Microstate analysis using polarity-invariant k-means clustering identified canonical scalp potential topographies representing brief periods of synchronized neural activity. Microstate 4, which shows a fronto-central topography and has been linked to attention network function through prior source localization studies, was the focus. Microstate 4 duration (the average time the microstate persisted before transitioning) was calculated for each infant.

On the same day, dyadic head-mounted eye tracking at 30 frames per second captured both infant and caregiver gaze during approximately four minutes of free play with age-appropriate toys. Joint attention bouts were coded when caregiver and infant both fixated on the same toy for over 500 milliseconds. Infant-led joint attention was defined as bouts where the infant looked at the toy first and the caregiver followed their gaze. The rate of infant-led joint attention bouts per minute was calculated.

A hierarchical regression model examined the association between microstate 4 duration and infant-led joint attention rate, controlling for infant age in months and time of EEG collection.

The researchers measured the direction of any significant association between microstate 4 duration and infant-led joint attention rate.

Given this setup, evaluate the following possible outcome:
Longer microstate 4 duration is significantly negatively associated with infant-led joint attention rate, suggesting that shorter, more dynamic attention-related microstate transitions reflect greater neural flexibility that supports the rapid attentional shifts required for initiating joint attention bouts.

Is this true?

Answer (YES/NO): NO